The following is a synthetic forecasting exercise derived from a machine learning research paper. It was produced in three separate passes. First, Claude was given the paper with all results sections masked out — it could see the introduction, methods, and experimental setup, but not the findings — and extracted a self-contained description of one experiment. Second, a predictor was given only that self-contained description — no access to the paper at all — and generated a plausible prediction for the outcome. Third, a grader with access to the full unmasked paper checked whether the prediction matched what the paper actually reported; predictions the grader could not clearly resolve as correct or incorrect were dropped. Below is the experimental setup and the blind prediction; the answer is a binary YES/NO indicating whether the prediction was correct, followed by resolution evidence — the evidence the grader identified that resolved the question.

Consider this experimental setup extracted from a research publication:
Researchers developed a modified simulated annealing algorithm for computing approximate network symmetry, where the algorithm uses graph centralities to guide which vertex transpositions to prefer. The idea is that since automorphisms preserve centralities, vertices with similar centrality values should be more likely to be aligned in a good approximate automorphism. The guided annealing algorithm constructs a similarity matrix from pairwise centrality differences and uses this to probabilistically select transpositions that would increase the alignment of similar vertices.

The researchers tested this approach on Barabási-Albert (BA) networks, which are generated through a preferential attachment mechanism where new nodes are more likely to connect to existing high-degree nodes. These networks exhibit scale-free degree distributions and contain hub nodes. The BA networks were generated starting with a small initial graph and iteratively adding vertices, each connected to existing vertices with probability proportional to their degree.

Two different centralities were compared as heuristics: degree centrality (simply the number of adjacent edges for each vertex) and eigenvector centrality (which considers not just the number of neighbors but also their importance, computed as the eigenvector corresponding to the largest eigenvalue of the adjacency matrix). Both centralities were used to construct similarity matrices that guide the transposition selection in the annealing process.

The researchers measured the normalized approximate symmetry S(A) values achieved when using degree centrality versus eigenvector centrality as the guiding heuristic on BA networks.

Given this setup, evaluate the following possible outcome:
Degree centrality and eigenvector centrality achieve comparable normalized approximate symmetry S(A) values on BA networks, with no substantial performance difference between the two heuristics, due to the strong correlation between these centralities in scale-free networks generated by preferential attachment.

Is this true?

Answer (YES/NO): YES